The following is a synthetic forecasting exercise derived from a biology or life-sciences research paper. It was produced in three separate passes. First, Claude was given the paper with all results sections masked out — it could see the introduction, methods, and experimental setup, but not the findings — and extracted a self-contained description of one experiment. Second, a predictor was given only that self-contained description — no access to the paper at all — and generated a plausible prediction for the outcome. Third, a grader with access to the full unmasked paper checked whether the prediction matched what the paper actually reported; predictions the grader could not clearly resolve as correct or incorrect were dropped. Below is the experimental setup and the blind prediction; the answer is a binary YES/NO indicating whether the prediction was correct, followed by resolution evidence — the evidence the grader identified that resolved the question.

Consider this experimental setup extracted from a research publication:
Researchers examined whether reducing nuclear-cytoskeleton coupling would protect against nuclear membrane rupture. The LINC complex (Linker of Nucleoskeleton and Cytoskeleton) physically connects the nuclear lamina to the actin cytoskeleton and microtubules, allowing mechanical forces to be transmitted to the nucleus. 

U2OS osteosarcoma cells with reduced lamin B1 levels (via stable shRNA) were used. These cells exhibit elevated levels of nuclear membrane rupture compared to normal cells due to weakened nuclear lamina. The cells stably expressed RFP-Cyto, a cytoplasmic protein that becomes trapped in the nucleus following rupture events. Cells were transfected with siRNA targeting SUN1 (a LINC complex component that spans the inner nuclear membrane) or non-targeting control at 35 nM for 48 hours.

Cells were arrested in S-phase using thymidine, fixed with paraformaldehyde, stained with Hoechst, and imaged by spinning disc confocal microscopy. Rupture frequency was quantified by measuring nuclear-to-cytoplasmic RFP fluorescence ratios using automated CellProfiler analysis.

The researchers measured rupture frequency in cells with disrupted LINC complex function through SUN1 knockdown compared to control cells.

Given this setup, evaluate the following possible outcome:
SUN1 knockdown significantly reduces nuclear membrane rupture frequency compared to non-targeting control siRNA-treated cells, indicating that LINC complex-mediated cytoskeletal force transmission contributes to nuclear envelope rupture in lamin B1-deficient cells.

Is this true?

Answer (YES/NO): YES